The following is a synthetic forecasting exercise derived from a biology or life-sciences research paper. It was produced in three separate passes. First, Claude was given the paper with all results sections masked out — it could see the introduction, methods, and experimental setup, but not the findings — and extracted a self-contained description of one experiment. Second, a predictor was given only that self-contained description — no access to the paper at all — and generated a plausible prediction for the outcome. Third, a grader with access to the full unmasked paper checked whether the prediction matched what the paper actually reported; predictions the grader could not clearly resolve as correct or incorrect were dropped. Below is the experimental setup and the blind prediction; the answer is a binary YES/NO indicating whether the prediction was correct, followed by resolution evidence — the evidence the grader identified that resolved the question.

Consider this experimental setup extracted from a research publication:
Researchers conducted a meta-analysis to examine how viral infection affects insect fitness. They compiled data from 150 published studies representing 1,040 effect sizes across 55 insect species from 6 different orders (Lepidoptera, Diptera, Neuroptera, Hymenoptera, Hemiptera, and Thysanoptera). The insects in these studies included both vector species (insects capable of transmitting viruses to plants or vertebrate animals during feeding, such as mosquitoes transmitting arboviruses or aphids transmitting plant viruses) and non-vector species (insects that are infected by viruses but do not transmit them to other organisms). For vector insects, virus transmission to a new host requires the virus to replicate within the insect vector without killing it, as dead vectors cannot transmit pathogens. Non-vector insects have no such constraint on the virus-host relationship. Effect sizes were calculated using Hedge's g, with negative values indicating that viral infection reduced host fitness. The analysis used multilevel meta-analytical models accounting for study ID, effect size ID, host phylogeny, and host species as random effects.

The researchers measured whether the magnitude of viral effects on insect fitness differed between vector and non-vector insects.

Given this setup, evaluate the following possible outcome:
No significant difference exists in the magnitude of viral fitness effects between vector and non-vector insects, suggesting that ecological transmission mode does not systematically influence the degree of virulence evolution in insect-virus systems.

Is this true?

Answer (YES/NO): NO